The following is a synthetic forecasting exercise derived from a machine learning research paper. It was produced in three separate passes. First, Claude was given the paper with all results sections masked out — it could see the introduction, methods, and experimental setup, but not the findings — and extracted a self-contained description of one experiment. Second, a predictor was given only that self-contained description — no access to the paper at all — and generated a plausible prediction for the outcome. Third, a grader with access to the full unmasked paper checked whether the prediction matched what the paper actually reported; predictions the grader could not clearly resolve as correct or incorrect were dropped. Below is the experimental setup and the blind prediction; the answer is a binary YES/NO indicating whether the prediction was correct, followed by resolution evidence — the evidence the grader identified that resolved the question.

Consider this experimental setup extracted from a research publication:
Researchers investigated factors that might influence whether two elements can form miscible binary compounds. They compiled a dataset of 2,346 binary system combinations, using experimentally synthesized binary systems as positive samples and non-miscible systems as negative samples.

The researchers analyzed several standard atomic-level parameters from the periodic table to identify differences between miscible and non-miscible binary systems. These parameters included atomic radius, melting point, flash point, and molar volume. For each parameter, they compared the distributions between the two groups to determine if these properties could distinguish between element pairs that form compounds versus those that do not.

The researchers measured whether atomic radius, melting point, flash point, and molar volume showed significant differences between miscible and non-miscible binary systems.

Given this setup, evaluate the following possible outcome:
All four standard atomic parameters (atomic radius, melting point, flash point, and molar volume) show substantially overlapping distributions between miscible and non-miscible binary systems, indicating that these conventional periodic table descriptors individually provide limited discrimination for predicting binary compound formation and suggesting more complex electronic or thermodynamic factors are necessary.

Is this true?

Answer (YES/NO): YES